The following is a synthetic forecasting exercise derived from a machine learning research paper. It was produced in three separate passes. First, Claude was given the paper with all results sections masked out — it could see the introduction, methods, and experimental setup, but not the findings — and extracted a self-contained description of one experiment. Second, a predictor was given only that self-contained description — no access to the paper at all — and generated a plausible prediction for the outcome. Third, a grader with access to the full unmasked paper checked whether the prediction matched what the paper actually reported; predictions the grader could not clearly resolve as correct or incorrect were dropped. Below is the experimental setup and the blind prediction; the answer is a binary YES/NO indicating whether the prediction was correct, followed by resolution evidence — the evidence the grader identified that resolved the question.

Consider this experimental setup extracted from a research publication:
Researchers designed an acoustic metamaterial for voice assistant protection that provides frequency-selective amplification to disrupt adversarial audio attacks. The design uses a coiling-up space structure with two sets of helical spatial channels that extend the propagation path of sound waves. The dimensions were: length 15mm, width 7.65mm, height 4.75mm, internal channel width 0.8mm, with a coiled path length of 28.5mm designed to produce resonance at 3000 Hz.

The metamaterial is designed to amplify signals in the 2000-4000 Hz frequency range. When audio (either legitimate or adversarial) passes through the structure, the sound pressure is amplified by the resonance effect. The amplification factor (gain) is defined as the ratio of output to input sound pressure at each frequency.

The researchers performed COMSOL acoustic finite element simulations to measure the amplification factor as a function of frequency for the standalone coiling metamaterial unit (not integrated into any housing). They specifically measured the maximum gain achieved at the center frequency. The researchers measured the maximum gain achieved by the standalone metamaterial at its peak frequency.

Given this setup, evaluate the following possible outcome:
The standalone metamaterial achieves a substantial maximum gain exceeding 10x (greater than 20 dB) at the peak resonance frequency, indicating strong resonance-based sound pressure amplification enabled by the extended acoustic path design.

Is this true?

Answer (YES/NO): YES